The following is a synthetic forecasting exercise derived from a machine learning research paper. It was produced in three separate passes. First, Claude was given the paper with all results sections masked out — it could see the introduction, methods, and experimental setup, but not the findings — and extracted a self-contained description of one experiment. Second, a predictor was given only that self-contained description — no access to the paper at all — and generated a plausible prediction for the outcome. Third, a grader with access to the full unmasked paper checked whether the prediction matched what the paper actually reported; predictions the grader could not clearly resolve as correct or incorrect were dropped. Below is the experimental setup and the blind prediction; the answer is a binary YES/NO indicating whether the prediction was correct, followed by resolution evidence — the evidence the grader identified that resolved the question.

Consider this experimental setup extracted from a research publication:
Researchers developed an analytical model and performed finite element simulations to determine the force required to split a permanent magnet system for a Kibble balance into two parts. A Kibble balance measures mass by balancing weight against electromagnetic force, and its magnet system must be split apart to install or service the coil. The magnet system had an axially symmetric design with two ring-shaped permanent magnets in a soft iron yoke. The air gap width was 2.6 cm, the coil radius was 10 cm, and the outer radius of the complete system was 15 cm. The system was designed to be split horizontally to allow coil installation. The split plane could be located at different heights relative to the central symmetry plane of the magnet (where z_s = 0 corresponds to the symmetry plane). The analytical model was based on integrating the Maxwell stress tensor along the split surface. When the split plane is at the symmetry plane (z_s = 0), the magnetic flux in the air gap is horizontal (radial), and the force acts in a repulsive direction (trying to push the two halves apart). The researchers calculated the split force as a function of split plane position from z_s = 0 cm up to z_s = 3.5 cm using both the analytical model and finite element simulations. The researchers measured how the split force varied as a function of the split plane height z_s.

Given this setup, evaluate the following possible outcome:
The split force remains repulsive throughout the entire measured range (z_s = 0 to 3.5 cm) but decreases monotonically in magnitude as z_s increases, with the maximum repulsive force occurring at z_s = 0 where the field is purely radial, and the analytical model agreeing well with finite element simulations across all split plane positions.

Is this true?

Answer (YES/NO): NO